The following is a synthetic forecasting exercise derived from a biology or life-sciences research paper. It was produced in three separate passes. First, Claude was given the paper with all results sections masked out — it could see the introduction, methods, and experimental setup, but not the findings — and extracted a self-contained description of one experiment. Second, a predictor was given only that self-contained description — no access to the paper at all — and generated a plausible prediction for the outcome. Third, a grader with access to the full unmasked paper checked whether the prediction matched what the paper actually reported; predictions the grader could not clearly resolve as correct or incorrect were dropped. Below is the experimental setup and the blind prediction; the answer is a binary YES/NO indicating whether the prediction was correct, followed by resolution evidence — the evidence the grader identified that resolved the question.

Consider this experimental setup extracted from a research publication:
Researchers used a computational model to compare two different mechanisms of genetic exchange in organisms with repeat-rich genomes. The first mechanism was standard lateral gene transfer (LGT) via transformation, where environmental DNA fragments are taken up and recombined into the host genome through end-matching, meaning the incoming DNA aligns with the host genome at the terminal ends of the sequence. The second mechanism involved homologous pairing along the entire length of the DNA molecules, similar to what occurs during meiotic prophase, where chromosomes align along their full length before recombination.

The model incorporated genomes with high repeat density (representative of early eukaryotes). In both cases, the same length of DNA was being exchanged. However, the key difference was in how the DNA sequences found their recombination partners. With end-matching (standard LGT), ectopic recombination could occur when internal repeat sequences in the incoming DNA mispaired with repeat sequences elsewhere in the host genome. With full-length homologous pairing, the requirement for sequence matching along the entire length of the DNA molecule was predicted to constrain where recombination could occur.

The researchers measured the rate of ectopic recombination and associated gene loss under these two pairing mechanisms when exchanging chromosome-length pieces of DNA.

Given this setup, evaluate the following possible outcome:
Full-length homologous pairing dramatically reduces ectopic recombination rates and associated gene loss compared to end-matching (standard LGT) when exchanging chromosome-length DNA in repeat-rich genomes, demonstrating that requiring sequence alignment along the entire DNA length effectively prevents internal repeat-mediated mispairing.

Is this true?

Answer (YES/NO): YES